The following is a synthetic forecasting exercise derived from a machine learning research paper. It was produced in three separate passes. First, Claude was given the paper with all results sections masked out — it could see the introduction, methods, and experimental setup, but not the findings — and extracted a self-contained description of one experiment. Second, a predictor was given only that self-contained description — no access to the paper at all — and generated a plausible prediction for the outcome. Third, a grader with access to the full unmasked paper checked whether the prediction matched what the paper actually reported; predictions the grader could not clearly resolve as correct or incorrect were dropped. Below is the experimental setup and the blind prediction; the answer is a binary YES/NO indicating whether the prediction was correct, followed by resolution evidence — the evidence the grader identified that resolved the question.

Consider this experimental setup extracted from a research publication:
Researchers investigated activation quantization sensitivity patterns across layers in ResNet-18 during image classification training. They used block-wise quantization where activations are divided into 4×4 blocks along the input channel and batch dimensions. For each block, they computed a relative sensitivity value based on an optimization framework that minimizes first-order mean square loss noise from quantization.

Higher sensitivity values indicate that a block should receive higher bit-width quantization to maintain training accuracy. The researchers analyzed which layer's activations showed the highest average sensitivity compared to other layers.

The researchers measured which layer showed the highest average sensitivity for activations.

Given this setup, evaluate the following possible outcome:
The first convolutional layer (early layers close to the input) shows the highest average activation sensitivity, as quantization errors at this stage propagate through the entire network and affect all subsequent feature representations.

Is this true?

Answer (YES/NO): NO